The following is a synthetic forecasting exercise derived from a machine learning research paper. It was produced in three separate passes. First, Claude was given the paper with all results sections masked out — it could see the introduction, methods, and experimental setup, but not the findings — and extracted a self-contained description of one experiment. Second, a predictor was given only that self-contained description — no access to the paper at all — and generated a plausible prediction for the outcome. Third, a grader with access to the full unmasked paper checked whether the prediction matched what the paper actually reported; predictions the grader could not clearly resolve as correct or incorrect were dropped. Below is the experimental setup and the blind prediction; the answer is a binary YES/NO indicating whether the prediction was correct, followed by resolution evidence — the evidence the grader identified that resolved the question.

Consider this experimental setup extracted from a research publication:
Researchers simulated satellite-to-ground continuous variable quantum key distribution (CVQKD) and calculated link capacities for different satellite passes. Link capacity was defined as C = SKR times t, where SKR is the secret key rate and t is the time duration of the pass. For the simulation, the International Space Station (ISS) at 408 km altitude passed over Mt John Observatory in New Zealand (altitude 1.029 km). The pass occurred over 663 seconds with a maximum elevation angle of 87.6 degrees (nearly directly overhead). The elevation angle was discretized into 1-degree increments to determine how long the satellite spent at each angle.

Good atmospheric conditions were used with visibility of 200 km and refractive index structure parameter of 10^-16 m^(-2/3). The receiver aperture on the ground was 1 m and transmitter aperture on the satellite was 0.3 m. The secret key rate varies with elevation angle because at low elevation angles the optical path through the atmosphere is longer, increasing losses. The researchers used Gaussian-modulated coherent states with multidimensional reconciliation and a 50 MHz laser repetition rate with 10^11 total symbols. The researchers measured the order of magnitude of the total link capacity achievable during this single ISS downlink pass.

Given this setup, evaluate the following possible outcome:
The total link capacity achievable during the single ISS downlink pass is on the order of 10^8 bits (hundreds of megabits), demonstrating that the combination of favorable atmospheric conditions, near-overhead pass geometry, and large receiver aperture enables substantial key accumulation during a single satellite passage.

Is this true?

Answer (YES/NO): YES